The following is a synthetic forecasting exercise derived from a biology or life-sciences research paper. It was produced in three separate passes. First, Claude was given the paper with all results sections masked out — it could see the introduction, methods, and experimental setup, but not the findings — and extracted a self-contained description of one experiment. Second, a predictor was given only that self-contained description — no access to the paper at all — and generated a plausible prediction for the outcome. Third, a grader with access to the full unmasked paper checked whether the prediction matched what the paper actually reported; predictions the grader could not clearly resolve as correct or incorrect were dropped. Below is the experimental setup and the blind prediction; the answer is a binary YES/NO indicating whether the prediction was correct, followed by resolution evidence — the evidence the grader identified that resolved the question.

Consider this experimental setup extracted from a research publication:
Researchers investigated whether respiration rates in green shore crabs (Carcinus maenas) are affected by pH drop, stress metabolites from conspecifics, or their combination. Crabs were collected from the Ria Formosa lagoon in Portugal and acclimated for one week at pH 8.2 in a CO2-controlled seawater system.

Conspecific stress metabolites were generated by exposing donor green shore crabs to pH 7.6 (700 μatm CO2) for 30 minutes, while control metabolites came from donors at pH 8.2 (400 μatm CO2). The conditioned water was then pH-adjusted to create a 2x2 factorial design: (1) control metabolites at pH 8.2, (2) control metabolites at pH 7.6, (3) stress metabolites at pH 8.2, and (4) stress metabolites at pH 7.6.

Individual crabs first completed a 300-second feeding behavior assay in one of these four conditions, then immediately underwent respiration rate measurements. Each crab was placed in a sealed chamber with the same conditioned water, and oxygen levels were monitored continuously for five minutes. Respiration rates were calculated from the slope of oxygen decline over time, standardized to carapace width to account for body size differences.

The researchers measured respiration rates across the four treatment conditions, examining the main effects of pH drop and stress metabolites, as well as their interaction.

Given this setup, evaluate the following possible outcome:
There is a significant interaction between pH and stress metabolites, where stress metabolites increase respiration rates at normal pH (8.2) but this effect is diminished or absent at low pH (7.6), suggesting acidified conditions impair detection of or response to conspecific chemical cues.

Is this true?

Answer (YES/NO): NO